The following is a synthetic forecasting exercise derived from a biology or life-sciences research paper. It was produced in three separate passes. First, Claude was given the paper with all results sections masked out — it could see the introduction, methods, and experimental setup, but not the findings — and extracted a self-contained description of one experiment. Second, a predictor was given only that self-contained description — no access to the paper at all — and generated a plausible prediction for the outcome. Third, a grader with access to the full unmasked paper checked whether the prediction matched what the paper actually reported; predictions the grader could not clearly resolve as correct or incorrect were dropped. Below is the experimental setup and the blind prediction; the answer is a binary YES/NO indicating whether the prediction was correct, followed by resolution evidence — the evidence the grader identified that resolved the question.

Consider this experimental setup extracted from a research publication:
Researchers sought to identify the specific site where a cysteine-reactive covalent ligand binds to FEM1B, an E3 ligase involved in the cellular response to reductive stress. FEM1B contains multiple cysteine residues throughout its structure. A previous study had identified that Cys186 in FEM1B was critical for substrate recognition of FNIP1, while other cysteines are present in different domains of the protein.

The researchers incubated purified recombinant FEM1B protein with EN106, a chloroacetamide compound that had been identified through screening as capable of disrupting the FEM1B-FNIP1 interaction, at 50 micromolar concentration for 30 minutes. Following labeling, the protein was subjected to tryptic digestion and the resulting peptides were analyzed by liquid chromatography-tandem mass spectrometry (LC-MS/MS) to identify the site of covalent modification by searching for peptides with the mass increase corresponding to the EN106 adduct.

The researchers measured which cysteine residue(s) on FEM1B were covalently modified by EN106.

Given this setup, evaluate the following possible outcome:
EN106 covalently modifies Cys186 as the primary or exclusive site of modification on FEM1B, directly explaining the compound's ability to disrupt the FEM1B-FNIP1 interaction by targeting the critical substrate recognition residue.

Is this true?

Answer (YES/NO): YES